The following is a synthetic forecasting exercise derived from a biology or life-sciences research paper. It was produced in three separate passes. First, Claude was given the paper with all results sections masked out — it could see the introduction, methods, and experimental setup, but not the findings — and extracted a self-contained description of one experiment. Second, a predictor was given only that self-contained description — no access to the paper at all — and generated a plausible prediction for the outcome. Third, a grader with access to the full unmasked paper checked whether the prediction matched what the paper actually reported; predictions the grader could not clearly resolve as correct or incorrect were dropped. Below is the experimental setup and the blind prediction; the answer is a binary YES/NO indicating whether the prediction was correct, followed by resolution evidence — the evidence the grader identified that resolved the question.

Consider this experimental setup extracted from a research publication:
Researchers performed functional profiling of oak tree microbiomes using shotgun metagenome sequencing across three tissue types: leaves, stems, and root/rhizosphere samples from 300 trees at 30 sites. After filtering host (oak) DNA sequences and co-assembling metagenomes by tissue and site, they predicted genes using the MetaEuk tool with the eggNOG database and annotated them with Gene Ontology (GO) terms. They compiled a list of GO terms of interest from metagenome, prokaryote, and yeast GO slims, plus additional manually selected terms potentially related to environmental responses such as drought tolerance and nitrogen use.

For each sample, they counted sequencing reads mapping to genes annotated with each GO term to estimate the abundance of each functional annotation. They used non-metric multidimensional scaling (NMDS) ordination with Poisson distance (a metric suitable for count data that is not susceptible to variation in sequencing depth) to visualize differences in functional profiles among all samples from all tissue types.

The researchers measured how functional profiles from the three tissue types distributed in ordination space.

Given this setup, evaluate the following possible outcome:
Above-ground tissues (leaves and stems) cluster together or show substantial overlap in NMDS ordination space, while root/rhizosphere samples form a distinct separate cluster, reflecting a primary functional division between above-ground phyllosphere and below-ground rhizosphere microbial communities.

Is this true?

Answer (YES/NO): NO